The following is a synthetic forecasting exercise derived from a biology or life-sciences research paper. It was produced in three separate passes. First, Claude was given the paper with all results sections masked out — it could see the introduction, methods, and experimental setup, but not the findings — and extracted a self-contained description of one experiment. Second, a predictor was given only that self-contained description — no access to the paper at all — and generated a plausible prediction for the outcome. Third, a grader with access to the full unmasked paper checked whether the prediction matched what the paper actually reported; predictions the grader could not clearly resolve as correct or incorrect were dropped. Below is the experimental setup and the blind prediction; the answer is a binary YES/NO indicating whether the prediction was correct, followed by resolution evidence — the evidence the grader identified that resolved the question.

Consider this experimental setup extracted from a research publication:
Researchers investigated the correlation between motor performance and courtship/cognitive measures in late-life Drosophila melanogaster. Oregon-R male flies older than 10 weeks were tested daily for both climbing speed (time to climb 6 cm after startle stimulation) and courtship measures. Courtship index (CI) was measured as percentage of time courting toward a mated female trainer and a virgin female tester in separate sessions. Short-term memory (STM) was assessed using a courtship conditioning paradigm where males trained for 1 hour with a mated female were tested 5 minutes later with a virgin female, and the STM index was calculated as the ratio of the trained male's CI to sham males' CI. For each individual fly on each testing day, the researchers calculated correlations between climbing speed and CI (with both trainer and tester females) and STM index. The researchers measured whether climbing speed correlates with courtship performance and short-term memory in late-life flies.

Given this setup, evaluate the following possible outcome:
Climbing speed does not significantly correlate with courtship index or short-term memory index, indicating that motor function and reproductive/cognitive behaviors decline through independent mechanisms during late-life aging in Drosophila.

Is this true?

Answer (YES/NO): NO